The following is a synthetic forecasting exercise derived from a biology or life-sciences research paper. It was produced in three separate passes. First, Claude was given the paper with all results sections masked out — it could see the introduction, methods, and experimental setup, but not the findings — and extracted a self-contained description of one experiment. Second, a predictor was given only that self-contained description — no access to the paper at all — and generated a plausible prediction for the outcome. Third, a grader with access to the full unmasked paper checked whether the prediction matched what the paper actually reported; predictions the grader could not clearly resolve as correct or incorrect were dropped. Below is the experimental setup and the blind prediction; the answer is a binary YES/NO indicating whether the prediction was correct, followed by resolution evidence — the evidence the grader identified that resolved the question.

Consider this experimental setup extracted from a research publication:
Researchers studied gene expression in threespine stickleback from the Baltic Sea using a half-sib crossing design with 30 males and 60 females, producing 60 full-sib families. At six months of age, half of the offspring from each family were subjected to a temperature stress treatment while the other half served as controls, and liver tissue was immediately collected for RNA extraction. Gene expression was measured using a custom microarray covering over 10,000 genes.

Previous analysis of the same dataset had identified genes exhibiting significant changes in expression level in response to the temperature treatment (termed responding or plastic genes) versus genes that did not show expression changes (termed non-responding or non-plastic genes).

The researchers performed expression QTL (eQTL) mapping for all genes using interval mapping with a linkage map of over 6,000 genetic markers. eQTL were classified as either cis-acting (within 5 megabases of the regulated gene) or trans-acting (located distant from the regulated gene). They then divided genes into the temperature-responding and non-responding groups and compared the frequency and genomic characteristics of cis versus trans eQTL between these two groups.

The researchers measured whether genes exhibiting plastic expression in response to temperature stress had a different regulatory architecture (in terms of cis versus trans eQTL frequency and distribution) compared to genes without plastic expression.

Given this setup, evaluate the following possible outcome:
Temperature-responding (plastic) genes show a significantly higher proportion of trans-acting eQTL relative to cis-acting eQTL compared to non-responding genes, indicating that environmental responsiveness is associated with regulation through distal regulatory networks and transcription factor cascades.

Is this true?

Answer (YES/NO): NO